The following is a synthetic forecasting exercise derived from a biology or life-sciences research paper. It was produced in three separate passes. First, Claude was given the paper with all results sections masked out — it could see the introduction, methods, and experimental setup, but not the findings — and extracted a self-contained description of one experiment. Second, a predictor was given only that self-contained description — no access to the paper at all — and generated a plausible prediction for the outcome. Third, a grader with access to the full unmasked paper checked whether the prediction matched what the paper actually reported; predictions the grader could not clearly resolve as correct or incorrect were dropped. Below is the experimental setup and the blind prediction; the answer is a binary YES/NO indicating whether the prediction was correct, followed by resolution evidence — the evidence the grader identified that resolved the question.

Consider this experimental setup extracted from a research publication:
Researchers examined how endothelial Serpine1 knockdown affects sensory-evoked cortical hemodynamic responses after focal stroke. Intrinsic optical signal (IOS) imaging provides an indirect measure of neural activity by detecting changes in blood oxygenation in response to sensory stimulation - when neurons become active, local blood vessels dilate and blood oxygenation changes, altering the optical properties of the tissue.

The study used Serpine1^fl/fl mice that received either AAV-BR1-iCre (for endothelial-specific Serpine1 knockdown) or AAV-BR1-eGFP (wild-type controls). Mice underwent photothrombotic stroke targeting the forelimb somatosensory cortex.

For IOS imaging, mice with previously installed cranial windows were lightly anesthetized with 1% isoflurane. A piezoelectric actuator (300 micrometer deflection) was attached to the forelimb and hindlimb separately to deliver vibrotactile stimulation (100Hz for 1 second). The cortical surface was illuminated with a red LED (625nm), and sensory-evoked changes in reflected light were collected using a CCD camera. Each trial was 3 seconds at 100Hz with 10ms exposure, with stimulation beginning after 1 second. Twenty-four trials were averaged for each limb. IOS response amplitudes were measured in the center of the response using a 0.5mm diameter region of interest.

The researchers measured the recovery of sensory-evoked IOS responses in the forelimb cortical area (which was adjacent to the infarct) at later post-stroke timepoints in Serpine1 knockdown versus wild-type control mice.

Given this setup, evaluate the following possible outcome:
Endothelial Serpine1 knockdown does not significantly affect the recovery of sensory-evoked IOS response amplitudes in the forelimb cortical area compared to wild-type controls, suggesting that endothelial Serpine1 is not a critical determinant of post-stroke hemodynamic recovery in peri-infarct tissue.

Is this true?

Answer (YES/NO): NO